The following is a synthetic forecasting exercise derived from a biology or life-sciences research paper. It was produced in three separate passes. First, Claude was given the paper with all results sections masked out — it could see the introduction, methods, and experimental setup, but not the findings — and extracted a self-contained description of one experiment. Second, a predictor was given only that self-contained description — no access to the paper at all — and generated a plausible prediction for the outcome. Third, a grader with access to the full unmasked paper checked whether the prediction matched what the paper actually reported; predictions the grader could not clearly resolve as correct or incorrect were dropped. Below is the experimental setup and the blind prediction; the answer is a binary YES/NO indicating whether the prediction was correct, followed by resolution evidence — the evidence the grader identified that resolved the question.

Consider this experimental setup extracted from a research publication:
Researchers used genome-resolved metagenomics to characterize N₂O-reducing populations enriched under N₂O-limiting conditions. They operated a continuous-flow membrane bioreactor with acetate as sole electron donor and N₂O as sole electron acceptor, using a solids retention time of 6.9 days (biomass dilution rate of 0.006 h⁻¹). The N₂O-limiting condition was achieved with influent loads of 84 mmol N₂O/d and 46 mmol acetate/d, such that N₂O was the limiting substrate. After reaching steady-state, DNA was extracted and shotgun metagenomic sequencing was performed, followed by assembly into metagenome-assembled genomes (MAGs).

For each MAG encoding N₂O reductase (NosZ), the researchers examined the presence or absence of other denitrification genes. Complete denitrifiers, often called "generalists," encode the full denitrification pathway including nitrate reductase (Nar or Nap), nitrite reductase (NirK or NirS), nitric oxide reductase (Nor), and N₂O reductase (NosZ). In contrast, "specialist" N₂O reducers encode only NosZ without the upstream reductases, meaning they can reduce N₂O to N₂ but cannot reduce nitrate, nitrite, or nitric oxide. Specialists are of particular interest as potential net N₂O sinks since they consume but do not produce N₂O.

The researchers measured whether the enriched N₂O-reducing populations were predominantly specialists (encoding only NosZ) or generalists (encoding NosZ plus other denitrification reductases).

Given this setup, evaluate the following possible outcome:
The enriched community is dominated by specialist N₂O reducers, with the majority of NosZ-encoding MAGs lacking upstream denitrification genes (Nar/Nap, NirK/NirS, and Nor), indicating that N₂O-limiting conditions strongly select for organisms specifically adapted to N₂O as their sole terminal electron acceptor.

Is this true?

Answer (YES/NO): NO